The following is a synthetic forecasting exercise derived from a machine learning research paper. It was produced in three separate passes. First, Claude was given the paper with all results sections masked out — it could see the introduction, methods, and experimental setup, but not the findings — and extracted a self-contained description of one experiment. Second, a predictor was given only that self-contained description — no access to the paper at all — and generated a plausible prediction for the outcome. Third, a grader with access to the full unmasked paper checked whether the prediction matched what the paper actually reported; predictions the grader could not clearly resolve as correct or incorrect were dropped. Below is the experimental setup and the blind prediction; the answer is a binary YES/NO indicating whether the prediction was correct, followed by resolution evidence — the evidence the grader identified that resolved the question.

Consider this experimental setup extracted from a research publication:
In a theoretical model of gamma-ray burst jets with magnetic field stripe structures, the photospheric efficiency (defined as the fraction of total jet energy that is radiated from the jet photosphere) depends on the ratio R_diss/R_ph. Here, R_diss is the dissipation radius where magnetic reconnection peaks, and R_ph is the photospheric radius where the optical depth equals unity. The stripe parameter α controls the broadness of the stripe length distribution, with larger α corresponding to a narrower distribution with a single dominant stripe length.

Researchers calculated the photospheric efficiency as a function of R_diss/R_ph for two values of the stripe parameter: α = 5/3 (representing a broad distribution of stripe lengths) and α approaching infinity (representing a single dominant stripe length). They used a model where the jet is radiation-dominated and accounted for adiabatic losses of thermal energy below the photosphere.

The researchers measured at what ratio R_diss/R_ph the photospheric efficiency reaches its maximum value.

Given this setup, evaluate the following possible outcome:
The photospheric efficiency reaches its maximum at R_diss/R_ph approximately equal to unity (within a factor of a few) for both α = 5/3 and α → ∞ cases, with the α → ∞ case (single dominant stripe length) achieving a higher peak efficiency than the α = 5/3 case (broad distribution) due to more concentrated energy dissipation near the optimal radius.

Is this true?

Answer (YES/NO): YES